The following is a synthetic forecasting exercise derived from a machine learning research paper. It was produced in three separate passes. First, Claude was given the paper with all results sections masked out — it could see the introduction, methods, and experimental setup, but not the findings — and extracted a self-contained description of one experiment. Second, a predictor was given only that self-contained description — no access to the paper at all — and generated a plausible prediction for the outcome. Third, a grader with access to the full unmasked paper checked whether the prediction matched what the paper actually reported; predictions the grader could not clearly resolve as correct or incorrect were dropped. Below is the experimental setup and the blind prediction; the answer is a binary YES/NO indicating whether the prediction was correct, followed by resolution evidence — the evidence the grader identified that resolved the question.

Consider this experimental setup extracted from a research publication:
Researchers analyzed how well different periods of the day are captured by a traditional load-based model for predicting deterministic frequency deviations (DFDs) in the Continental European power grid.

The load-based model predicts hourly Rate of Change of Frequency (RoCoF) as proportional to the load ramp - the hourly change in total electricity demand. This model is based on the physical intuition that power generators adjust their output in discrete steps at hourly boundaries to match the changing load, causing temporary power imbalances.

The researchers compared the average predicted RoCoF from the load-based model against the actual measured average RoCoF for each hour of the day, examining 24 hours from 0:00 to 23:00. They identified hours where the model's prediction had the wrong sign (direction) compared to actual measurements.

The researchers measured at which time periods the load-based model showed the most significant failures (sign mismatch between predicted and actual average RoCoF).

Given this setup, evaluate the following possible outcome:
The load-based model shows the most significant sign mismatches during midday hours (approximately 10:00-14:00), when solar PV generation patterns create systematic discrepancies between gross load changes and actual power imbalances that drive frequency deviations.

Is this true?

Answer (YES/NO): NO